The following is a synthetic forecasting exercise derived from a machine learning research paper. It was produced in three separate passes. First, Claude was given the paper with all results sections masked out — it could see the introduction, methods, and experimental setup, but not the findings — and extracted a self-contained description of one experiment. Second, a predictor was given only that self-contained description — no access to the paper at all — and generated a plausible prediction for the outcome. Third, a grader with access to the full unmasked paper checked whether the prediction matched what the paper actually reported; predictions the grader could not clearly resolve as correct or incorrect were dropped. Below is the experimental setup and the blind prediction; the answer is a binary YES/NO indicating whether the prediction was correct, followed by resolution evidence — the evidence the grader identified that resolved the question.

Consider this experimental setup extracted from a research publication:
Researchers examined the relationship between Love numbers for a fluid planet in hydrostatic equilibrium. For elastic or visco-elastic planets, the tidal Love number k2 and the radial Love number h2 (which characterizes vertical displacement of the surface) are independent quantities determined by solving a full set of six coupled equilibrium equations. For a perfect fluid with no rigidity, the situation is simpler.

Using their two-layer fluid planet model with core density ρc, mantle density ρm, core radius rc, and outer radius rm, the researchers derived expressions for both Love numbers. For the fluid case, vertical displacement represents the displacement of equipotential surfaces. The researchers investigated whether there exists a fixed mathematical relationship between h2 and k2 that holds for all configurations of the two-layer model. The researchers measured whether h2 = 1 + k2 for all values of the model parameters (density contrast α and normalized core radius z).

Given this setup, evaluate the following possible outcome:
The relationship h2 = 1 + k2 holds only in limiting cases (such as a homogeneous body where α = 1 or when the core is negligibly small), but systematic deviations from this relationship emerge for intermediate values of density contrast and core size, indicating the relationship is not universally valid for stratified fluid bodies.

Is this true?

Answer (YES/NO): NO